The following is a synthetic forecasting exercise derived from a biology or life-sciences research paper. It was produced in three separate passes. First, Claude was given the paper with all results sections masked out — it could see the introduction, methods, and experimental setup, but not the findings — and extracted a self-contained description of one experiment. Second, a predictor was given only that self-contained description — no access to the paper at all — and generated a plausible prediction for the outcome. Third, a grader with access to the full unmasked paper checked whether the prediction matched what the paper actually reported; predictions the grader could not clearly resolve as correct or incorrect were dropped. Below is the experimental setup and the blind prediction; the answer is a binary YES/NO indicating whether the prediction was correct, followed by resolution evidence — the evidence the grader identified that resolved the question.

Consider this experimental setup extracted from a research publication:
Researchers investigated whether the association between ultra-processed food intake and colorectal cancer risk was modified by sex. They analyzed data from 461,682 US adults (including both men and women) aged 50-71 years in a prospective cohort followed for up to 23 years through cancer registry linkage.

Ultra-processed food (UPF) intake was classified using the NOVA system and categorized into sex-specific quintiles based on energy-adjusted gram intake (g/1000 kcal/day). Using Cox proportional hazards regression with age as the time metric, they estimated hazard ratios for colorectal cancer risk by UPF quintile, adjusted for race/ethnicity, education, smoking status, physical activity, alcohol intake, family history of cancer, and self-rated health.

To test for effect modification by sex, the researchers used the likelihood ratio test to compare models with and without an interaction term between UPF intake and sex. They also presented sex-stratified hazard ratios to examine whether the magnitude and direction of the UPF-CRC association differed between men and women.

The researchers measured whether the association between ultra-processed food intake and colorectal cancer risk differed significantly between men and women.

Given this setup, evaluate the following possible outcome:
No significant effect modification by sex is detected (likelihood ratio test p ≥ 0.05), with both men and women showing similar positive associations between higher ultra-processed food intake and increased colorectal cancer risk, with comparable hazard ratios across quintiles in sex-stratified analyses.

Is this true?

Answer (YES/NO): NO